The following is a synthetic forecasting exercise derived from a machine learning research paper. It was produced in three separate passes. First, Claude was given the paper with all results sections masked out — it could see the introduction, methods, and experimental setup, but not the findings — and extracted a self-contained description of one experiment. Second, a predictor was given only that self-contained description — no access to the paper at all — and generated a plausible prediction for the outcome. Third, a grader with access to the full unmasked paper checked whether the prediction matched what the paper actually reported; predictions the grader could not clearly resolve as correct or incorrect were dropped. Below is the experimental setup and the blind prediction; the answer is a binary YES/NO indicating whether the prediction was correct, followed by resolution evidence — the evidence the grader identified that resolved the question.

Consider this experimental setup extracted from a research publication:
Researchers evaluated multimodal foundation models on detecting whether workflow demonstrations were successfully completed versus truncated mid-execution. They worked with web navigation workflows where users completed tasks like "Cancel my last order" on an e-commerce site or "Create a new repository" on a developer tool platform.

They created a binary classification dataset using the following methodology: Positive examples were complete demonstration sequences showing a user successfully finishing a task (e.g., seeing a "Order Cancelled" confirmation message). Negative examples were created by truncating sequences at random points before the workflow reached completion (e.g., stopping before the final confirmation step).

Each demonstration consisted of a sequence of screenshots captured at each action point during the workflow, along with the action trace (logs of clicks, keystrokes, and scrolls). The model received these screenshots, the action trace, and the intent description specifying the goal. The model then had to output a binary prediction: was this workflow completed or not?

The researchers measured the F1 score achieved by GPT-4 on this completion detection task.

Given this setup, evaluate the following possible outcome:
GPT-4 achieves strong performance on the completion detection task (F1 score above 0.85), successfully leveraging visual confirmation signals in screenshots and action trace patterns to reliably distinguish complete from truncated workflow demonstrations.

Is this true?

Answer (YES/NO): YES